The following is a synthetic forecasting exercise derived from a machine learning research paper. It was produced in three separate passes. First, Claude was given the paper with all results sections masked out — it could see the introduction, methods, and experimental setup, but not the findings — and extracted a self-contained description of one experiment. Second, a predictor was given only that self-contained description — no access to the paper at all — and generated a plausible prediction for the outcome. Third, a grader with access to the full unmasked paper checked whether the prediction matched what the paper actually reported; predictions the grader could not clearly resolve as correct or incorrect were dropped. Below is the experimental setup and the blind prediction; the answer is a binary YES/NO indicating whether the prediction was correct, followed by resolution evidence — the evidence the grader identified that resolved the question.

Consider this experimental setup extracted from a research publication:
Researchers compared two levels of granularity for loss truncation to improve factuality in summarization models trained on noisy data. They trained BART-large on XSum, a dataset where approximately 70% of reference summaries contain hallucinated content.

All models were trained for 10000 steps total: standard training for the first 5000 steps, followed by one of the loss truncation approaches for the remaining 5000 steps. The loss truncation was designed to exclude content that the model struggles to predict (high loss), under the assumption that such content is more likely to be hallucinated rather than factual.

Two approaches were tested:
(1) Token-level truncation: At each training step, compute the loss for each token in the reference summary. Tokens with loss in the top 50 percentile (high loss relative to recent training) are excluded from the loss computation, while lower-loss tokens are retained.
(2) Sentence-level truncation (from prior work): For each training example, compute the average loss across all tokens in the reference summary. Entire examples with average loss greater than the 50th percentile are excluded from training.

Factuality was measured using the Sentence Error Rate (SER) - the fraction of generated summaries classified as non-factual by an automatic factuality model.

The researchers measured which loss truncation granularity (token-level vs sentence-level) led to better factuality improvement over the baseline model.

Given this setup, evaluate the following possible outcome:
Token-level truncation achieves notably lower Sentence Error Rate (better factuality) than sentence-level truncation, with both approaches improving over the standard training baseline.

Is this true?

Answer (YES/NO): NO